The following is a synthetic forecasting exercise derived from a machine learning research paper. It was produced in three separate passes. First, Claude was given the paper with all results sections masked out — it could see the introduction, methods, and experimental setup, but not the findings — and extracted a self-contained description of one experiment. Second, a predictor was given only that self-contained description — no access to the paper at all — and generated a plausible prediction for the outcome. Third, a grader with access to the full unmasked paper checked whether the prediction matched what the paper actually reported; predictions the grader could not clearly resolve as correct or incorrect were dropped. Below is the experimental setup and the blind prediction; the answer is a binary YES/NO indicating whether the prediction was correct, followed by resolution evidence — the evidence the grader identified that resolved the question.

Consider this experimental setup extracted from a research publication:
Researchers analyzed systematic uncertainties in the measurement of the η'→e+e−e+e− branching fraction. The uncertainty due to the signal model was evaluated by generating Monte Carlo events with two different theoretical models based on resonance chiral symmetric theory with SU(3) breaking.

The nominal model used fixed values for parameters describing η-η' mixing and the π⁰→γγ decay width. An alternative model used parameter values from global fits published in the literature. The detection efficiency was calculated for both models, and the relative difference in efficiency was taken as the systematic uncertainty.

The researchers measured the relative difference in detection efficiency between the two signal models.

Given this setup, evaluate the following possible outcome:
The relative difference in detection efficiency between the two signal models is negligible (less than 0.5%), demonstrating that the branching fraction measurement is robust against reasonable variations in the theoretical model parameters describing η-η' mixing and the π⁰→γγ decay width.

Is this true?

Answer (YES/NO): NO